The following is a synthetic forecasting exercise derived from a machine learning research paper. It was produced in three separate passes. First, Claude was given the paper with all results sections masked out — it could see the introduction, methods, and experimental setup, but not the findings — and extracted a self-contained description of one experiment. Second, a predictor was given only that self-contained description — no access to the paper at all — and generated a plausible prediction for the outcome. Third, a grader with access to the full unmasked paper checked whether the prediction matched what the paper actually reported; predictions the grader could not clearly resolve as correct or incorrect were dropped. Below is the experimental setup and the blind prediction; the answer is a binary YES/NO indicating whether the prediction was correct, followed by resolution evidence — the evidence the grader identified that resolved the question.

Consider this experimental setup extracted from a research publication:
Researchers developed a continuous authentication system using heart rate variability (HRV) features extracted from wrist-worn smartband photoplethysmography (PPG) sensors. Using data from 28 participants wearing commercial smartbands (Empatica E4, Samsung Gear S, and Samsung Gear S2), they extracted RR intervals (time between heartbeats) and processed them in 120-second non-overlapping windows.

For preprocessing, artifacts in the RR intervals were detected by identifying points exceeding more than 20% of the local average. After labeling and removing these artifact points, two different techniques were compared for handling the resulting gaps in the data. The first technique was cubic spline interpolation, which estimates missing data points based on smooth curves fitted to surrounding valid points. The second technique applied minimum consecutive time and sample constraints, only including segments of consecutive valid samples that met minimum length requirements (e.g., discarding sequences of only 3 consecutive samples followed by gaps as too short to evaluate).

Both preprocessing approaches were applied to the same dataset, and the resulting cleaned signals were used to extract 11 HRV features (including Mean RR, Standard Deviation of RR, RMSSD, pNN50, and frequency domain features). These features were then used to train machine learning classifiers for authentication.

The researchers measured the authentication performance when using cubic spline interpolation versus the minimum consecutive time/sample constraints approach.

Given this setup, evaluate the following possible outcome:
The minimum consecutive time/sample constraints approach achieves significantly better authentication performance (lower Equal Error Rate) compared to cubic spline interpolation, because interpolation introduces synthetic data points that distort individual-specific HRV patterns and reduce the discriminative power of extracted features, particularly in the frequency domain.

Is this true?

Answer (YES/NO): NO